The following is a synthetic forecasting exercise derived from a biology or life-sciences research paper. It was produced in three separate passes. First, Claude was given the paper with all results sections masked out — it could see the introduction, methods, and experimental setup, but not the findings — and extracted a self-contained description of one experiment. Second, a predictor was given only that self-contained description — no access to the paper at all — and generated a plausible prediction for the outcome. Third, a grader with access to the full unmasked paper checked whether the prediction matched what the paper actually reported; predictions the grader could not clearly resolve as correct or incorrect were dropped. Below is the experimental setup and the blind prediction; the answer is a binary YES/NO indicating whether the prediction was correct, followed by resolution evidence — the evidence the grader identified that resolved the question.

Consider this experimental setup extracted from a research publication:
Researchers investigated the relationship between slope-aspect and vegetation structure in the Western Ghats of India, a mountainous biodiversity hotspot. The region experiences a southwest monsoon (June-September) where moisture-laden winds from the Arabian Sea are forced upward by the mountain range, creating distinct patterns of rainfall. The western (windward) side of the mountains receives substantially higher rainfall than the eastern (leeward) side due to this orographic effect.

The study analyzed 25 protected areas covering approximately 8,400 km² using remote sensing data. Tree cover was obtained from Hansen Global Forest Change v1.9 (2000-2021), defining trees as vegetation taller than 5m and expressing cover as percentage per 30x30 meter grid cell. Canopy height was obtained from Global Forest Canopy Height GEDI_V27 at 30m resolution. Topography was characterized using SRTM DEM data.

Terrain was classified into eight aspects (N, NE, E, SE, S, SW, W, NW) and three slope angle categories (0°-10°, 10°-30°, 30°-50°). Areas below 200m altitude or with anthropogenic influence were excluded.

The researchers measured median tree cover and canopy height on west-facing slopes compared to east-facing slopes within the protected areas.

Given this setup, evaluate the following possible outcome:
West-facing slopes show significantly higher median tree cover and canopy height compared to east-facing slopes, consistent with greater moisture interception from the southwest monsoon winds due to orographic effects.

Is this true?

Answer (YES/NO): YES